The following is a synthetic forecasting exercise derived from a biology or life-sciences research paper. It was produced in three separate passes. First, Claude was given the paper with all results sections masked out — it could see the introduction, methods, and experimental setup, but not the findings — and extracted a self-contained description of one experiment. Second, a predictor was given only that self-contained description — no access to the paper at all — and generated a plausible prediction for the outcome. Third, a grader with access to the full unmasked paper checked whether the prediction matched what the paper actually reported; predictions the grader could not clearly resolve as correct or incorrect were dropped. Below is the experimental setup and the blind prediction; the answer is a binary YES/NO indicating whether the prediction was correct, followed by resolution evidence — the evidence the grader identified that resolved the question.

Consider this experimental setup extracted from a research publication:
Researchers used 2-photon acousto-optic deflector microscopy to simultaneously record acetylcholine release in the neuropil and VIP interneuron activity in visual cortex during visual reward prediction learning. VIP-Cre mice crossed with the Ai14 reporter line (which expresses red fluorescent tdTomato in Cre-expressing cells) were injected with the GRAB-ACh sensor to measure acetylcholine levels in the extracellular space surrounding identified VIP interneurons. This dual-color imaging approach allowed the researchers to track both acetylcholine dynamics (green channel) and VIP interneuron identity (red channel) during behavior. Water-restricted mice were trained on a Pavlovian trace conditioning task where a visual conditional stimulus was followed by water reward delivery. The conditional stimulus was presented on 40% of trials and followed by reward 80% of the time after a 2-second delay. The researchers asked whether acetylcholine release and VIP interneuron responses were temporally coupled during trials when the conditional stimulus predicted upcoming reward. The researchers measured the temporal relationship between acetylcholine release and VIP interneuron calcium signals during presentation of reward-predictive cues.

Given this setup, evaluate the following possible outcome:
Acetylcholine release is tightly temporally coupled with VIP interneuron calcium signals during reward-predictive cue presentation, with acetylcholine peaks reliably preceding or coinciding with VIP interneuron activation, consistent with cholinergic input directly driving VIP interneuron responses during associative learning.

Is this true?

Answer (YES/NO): YES